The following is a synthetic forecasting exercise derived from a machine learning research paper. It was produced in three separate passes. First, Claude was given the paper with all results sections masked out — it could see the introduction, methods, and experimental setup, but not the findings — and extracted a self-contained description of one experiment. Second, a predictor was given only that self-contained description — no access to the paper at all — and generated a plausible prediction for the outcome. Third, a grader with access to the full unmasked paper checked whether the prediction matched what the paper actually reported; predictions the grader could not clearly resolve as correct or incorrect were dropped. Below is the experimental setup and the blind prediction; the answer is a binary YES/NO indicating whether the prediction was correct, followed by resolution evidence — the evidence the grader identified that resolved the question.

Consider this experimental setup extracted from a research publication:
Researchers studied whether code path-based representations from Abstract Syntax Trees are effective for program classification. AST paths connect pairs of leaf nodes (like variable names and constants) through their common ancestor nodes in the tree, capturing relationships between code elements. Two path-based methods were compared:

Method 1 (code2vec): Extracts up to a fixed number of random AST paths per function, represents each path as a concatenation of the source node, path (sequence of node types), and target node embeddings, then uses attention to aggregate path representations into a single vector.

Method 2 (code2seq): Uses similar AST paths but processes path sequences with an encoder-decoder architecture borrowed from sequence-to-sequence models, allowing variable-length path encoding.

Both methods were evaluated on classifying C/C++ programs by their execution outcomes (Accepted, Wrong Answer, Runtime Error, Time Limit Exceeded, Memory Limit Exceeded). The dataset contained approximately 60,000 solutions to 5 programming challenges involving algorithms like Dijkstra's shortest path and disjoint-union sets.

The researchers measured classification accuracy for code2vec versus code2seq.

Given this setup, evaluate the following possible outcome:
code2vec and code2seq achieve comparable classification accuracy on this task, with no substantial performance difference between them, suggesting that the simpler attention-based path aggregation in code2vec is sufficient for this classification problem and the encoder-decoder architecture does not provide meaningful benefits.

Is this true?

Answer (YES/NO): NO